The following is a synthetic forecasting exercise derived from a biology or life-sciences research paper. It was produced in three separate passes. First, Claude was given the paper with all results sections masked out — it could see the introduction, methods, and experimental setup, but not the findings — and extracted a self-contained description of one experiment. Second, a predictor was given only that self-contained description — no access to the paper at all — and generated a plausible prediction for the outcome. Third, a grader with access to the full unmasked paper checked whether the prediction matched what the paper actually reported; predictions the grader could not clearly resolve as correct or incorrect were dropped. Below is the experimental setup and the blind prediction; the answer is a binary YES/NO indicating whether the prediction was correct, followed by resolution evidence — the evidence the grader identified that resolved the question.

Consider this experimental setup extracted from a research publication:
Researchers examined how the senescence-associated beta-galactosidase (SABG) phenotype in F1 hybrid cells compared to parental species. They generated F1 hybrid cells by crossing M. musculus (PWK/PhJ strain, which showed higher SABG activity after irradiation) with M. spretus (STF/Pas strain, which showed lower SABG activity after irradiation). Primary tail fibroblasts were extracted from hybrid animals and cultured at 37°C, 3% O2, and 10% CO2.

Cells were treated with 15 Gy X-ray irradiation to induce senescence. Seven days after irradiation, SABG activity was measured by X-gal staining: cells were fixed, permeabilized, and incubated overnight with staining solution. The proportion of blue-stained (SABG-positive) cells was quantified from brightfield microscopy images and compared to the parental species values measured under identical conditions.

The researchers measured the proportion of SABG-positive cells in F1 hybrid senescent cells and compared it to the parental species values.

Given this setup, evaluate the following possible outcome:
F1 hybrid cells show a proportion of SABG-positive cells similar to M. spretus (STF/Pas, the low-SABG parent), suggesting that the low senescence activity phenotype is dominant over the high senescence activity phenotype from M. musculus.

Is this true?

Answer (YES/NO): NO